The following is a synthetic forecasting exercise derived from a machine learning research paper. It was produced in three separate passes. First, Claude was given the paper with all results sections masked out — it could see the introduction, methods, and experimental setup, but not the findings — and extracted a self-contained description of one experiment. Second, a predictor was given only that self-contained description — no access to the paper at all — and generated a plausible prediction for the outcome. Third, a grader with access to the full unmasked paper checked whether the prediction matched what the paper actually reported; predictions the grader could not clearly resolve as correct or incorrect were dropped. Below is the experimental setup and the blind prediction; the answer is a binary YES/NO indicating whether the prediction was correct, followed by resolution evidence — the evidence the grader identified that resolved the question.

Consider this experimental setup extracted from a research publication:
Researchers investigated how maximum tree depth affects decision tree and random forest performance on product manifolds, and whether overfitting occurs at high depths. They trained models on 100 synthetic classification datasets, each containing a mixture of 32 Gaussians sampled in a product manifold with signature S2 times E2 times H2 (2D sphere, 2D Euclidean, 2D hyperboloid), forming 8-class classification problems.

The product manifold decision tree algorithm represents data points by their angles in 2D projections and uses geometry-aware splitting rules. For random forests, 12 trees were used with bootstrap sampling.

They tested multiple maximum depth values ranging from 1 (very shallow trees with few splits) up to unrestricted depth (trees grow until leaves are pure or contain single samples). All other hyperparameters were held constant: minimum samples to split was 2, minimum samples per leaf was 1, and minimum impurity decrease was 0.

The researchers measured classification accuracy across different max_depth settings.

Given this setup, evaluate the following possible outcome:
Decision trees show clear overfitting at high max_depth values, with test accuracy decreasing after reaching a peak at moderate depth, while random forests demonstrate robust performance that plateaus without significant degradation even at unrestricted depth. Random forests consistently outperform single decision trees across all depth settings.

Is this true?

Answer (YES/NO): NO